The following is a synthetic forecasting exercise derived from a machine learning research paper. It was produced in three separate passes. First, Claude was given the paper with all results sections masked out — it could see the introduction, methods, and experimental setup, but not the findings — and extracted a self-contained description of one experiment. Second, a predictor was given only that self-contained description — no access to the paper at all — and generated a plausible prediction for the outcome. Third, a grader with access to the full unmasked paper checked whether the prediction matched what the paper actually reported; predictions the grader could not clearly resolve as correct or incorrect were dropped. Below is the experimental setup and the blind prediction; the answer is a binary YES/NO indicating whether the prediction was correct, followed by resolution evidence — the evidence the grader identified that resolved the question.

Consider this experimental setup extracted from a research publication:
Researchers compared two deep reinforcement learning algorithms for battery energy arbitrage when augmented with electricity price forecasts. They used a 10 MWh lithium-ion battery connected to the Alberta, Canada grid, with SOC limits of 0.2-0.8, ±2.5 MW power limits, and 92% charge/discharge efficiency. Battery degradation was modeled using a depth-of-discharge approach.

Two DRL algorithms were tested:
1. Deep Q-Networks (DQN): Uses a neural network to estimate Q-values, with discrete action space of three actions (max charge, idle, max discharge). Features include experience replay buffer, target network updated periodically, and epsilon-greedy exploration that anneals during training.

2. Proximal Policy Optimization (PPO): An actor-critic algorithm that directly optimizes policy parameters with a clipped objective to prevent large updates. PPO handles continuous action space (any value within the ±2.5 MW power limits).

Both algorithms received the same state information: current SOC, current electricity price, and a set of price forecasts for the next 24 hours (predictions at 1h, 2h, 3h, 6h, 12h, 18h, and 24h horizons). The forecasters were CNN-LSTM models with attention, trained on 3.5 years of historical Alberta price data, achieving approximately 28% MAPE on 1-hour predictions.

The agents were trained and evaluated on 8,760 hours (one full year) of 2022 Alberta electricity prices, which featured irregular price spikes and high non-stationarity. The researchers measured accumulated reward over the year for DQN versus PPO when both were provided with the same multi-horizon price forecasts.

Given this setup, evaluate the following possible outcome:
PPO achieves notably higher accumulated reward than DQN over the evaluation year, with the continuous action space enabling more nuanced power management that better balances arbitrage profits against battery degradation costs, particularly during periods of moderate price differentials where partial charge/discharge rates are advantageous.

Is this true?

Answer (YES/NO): NO